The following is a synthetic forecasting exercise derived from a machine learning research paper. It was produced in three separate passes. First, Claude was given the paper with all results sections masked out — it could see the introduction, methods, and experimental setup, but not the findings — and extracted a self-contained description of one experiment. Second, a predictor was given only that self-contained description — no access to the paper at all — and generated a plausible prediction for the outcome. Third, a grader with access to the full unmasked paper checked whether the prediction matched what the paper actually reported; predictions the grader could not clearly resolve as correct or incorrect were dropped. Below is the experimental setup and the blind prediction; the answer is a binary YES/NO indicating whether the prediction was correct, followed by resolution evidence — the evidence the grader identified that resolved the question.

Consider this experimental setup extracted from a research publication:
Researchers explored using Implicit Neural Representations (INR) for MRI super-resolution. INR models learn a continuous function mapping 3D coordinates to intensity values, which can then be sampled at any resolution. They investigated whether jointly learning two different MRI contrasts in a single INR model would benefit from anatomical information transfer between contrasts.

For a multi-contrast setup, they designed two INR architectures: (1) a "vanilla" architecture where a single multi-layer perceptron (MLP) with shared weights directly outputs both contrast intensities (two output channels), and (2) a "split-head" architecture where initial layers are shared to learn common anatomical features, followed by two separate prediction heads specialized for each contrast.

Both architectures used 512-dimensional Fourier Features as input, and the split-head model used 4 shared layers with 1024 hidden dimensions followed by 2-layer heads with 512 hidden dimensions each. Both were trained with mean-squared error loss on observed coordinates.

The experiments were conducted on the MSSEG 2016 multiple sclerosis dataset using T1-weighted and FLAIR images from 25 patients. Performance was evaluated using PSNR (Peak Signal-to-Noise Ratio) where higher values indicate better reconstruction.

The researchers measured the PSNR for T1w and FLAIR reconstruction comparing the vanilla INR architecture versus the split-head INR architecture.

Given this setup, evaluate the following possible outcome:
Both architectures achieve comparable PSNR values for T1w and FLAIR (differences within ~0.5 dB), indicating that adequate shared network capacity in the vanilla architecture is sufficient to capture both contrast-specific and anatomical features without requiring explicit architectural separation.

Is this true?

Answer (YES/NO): NO